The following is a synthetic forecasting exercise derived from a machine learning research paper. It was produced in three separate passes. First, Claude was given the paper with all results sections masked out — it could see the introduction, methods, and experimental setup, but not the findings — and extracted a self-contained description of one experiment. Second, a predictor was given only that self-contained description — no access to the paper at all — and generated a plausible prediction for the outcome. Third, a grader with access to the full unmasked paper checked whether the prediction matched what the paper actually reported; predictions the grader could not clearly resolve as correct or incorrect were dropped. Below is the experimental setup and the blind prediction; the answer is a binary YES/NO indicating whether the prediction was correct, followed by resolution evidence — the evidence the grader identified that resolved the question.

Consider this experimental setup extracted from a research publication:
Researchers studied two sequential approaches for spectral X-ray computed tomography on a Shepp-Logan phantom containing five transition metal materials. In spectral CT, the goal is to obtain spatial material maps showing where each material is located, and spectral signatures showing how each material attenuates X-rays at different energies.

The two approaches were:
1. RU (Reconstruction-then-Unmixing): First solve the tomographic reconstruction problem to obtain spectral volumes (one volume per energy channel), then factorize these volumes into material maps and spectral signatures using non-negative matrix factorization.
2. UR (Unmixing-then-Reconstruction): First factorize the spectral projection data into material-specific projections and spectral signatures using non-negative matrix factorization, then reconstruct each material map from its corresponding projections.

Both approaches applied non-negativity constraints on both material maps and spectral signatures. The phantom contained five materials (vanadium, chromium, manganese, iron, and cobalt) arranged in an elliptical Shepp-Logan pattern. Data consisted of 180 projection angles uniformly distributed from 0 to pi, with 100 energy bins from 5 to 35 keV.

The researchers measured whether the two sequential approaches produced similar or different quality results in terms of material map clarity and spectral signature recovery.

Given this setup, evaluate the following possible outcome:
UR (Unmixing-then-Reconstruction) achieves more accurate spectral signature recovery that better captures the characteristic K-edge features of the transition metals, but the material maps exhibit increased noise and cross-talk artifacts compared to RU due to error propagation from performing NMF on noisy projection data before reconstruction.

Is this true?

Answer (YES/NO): NO